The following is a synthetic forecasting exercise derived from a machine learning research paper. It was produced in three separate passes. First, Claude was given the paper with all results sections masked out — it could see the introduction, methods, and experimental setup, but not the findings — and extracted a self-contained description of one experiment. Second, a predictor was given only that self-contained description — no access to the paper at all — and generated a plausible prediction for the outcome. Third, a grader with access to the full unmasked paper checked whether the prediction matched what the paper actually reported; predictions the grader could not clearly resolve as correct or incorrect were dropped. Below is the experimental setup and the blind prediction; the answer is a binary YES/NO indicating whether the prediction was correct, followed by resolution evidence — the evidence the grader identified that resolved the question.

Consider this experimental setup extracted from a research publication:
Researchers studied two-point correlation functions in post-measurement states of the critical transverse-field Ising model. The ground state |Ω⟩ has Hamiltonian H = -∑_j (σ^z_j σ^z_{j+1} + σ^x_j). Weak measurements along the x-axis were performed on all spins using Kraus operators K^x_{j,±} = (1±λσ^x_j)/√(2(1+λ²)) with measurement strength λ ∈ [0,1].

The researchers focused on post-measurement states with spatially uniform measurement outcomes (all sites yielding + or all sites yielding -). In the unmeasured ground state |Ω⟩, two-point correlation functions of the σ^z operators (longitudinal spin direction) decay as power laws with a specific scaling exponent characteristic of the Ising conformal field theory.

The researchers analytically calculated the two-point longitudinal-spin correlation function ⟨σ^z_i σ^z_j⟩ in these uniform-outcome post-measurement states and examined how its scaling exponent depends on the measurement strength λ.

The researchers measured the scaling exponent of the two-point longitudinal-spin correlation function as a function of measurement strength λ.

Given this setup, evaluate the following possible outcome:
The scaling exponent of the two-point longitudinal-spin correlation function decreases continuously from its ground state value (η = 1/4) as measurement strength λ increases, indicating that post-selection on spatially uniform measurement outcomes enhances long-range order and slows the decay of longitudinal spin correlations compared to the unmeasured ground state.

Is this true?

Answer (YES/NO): NO